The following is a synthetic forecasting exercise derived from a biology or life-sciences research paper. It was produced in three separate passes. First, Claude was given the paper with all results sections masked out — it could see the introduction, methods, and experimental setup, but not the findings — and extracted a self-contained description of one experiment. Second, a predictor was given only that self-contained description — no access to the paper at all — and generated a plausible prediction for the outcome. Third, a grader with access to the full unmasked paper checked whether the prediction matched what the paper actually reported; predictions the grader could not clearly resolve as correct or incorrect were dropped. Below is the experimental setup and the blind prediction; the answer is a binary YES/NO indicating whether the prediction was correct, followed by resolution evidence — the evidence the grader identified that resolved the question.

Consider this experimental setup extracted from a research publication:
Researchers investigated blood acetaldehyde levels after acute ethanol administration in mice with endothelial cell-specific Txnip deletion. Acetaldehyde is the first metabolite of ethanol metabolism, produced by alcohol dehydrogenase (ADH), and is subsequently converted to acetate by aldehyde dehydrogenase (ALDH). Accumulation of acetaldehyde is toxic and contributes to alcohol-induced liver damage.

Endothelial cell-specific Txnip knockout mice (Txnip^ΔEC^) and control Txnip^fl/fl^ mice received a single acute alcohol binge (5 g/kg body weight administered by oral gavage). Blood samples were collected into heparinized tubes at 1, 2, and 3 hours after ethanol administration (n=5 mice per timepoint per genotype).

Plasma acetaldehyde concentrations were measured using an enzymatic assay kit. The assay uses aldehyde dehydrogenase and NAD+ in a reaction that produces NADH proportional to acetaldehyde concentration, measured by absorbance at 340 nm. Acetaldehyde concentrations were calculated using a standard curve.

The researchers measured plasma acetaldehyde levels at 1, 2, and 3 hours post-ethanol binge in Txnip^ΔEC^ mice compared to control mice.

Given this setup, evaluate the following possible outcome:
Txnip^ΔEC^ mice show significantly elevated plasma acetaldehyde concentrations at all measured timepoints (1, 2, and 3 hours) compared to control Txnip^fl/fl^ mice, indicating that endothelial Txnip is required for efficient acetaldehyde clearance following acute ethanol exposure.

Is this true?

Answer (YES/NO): NO